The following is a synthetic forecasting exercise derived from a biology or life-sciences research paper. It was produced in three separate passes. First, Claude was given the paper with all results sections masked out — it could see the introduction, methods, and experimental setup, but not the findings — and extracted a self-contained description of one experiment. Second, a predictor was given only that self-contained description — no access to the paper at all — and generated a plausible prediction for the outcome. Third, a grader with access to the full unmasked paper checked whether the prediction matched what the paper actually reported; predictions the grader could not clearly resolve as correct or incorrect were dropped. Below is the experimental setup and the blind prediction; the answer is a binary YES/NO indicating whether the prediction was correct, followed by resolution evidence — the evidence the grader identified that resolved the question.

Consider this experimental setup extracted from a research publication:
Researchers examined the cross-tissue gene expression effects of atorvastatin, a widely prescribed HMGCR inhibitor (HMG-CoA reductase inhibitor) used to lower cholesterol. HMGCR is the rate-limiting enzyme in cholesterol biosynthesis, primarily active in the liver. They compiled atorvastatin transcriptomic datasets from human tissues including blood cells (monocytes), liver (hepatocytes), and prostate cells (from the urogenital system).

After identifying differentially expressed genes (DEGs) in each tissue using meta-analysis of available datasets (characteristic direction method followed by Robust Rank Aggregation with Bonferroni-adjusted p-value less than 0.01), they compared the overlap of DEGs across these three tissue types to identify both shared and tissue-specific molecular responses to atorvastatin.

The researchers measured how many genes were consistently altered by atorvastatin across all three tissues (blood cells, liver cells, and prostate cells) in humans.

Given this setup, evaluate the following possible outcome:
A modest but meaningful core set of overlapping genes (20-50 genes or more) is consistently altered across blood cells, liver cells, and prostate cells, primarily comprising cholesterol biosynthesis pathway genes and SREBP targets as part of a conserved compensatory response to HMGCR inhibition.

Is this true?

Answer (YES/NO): NO